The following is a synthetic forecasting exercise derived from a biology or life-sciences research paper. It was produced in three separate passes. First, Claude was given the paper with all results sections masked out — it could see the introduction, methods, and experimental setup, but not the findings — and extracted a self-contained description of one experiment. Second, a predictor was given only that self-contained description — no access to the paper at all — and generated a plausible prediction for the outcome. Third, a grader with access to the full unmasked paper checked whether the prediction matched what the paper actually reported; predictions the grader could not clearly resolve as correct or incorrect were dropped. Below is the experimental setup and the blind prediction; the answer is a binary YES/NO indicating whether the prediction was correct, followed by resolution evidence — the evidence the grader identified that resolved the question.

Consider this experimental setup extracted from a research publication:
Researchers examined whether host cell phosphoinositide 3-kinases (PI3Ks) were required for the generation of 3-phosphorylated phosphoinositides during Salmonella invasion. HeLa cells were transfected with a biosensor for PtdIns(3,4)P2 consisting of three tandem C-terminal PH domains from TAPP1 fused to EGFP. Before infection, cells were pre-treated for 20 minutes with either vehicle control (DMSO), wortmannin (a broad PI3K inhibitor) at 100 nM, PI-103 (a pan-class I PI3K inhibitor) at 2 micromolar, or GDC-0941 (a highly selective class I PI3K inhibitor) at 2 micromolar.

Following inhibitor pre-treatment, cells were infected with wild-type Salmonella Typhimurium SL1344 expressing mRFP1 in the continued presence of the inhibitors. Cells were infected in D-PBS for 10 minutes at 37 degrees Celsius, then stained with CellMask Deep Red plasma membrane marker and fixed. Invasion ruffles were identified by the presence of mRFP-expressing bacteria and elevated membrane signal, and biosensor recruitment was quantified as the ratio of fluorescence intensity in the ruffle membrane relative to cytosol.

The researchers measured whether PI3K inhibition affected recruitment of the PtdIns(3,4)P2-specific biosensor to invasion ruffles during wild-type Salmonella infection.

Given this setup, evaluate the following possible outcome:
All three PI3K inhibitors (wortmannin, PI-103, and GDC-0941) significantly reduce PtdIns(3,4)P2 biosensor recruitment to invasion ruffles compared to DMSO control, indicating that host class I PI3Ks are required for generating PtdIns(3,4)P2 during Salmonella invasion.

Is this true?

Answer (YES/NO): NO